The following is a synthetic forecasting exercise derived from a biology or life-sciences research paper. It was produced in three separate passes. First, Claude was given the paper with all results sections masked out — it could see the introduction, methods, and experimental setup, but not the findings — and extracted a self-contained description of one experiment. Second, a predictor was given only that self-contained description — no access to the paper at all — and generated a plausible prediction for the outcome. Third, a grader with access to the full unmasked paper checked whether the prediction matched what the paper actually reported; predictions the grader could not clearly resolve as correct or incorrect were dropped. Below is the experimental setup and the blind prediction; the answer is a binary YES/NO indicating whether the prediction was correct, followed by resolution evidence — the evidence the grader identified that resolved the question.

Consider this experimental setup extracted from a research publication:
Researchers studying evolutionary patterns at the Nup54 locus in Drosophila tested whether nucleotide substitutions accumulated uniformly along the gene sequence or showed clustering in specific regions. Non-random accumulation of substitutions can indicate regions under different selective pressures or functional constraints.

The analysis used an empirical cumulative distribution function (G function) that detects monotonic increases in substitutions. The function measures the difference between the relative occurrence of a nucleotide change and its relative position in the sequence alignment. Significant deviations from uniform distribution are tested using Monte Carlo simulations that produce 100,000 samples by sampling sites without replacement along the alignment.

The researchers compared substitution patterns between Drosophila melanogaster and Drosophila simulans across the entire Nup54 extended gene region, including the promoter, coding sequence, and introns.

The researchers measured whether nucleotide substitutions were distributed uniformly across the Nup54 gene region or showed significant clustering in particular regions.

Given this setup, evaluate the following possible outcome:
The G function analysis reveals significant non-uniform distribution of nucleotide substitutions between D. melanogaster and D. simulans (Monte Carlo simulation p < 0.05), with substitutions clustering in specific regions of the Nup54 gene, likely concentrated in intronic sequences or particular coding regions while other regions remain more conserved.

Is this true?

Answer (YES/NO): NO